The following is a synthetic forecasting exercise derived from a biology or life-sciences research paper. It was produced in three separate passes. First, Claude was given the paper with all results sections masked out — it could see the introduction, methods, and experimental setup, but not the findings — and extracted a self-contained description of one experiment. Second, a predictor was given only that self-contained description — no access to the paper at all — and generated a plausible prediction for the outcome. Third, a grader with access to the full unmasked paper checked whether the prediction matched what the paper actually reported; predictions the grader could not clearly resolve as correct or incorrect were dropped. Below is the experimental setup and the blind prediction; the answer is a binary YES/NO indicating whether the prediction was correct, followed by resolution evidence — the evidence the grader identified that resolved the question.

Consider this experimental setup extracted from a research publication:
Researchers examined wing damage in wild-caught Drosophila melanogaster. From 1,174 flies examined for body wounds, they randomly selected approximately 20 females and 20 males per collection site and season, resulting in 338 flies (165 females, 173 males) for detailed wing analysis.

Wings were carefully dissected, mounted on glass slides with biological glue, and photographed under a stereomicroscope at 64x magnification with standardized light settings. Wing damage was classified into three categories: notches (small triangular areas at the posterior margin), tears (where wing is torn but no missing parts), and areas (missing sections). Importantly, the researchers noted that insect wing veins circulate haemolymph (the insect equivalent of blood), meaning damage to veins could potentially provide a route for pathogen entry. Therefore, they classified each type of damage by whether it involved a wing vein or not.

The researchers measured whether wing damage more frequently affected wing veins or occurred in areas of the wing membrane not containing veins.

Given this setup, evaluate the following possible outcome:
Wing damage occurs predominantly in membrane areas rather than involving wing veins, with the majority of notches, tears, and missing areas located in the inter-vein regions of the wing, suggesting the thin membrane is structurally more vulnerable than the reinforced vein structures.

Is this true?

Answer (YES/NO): YES